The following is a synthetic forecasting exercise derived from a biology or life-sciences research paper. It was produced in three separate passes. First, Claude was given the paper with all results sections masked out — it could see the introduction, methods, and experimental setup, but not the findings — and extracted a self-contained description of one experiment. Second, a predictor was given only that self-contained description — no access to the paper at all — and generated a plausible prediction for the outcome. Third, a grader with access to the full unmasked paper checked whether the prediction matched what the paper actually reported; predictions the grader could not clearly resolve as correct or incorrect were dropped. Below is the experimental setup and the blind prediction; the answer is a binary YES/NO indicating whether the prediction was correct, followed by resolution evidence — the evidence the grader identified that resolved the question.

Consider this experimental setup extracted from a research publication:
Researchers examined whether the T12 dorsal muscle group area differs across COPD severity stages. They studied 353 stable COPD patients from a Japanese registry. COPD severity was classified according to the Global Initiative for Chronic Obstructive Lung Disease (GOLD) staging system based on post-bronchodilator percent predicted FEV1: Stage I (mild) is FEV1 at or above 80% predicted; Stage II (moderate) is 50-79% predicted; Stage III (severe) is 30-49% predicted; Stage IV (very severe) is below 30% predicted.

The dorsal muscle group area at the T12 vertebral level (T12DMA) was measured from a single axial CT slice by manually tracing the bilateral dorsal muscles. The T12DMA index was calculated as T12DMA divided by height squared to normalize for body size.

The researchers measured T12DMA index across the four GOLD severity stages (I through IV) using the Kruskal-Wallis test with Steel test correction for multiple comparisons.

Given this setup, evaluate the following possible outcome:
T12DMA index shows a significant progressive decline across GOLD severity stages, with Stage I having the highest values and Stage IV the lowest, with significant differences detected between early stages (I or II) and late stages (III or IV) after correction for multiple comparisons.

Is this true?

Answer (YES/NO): YES